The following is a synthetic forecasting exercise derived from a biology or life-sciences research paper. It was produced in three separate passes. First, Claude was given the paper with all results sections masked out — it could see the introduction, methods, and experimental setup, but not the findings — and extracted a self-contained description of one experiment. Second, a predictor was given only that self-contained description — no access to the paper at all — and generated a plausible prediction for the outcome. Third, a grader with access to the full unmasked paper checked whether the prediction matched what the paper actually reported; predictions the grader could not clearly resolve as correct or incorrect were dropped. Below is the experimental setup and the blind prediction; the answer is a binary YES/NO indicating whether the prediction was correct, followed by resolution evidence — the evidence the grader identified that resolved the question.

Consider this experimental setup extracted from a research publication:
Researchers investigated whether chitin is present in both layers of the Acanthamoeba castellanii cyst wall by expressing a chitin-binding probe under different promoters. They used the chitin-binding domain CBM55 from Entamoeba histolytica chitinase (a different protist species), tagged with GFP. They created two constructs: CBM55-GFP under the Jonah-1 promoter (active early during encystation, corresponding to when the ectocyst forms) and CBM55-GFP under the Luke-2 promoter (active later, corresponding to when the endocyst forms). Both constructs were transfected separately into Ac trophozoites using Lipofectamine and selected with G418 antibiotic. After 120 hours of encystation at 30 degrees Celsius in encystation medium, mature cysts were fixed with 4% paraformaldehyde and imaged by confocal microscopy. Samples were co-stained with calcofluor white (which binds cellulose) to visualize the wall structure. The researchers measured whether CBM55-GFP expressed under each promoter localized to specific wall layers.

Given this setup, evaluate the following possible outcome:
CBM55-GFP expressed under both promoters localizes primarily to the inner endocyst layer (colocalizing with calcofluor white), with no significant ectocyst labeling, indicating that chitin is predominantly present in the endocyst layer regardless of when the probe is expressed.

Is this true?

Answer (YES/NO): NO